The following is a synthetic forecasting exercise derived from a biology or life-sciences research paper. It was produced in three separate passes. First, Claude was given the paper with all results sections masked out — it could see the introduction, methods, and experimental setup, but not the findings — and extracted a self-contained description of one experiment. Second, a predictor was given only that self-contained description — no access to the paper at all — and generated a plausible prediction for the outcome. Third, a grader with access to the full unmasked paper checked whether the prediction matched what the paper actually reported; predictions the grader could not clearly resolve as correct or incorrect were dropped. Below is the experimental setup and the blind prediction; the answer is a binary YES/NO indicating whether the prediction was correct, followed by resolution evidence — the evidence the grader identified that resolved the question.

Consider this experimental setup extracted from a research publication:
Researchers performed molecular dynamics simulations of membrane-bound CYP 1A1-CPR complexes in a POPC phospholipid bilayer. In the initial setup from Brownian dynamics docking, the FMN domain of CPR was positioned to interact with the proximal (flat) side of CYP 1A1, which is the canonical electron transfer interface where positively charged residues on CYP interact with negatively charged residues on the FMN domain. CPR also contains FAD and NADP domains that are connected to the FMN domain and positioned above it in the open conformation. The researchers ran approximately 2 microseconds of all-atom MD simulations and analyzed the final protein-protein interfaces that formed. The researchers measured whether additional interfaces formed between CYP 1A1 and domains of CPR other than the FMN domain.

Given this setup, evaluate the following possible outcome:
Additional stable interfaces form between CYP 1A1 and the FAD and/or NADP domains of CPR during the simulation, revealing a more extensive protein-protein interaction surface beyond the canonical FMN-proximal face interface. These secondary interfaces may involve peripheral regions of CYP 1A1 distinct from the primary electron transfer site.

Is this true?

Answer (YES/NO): NO